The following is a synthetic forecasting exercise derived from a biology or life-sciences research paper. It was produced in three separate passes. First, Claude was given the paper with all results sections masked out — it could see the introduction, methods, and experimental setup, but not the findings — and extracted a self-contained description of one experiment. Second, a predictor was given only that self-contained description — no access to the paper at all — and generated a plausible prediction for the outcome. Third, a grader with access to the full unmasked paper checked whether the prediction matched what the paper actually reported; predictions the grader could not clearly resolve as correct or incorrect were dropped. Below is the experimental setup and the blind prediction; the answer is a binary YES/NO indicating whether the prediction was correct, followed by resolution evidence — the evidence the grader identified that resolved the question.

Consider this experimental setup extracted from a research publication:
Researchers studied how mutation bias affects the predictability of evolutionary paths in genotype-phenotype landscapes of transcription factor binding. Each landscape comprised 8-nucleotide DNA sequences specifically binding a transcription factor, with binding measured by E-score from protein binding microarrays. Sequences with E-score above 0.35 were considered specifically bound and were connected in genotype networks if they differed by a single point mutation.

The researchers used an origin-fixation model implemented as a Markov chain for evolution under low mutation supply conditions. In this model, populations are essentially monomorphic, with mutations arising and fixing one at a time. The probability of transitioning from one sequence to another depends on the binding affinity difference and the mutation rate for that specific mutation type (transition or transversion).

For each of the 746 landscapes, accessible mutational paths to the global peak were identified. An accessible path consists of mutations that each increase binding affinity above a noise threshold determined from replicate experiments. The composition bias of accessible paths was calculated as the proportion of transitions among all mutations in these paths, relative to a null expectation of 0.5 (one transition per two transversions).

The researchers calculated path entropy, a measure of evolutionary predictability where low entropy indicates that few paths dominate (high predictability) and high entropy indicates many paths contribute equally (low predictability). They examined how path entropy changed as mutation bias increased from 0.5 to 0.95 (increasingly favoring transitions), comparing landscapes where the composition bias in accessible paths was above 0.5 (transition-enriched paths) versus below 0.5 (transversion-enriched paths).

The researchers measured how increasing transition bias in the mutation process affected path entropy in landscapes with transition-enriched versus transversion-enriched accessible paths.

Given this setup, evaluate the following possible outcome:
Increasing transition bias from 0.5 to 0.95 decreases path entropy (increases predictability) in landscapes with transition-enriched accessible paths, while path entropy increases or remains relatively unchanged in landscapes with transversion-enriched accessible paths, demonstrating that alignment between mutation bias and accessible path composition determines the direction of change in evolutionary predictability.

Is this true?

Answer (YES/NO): NO